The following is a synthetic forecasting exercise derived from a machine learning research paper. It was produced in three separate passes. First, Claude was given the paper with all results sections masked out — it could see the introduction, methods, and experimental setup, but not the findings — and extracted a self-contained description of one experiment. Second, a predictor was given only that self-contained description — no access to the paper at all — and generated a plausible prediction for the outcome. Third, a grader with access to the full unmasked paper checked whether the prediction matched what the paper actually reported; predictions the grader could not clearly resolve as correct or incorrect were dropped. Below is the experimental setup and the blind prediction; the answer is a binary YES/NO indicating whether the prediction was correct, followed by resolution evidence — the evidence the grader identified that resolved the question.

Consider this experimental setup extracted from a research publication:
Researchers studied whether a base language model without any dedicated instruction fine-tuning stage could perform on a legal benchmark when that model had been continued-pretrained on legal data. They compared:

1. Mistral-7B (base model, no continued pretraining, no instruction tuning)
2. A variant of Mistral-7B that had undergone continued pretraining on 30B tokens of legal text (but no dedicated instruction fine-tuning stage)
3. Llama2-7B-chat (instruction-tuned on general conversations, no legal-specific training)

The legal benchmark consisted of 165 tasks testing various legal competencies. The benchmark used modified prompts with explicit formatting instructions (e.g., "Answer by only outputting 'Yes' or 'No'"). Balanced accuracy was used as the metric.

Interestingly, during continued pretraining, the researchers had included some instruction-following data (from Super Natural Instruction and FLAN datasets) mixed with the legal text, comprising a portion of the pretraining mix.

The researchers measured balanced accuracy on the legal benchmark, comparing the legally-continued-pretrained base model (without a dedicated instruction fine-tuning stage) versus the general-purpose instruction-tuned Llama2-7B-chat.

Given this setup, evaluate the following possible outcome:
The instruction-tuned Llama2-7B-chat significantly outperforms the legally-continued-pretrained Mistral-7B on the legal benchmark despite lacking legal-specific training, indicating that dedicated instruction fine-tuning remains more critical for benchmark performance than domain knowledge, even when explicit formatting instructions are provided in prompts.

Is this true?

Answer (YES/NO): NO